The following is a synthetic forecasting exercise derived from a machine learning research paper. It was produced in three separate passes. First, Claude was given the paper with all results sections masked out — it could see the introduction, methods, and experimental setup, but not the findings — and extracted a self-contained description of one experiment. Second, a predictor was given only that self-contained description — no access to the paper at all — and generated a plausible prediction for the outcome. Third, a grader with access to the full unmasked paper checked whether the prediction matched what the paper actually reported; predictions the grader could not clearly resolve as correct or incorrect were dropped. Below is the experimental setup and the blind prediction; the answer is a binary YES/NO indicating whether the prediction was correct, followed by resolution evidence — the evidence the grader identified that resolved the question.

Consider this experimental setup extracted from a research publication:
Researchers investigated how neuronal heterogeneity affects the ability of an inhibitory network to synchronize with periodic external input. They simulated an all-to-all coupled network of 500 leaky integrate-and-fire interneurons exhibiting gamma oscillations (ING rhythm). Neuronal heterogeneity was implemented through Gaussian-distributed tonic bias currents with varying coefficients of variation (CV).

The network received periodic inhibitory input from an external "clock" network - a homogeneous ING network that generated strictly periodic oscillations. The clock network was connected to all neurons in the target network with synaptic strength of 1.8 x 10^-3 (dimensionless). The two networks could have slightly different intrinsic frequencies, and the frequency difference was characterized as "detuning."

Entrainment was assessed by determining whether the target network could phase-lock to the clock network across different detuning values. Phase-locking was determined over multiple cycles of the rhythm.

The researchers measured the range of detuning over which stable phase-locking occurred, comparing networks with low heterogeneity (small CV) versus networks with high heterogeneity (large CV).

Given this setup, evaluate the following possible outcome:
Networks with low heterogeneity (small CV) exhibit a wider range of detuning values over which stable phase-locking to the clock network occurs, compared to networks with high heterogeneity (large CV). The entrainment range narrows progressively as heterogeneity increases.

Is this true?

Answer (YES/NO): NO